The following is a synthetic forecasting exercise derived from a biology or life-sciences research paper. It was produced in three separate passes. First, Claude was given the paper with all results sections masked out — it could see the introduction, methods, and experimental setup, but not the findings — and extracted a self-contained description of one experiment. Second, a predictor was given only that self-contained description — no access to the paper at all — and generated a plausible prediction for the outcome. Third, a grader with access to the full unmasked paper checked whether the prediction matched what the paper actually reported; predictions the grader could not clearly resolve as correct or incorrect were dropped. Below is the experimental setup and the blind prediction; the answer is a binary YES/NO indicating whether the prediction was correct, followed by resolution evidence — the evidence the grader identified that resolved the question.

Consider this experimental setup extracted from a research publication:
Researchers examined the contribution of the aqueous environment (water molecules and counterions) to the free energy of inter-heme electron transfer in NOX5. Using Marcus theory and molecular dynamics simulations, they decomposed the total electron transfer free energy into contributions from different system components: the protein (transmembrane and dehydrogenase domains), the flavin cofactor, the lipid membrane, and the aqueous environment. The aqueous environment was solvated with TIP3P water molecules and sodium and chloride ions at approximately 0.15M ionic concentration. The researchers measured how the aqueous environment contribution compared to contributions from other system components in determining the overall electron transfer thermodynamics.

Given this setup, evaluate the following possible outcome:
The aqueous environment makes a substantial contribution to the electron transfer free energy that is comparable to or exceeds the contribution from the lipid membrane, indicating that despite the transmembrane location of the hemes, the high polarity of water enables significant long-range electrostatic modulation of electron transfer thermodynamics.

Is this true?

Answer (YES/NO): YES